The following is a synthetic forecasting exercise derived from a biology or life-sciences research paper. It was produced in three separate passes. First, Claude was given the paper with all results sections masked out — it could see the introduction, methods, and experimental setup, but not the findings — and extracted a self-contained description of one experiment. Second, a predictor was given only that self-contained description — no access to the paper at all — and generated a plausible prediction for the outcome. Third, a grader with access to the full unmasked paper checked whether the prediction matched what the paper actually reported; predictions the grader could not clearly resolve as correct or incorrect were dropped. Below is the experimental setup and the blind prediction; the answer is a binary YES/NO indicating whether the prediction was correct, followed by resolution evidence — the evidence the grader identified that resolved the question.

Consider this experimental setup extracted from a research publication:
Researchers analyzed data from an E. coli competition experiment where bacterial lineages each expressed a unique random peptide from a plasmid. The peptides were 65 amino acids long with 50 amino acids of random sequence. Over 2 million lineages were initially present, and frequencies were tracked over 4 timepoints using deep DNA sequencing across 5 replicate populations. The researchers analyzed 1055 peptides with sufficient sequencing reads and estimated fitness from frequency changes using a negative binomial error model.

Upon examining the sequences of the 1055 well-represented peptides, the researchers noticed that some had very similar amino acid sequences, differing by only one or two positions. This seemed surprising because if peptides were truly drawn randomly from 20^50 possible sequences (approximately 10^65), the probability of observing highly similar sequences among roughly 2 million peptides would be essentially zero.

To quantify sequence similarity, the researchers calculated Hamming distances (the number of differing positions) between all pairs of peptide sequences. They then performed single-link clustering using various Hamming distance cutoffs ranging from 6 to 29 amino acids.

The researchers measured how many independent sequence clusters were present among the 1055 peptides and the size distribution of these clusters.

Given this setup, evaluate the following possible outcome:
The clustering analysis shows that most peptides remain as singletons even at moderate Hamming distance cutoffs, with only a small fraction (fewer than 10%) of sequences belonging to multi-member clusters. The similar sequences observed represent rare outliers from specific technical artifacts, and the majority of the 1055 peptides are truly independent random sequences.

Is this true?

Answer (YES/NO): NO